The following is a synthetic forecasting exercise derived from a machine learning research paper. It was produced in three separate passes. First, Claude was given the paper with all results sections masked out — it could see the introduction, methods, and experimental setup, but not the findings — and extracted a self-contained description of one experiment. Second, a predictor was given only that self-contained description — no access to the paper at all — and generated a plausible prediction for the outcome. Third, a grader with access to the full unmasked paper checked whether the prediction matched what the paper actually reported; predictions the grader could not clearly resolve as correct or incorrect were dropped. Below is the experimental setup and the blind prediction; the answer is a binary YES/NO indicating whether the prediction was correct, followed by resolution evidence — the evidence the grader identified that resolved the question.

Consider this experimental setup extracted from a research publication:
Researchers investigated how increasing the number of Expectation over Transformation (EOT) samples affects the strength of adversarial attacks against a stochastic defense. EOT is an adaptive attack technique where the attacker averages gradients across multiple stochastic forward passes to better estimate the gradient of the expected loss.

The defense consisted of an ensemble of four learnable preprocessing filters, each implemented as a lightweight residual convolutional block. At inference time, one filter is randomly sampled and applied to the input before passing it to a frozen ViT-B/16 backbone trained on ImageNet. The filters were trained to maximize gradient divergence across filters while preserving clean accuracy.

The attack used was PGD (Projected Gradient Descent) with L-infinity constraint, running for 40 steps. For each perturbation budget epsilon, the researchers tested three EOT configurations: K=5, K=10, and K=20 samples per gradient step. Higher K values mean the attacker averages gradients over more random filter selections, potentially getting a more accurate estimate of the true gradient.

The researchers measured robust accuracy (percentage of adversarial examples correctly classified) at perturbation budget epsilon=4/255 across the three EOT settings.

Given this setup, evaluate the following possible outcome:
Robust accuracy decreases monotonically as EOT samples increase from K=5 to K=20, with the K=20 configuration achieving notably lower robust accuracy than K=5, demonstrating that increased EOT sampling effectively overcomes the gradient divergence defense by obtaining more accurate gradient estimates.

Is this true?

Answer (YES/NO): YES